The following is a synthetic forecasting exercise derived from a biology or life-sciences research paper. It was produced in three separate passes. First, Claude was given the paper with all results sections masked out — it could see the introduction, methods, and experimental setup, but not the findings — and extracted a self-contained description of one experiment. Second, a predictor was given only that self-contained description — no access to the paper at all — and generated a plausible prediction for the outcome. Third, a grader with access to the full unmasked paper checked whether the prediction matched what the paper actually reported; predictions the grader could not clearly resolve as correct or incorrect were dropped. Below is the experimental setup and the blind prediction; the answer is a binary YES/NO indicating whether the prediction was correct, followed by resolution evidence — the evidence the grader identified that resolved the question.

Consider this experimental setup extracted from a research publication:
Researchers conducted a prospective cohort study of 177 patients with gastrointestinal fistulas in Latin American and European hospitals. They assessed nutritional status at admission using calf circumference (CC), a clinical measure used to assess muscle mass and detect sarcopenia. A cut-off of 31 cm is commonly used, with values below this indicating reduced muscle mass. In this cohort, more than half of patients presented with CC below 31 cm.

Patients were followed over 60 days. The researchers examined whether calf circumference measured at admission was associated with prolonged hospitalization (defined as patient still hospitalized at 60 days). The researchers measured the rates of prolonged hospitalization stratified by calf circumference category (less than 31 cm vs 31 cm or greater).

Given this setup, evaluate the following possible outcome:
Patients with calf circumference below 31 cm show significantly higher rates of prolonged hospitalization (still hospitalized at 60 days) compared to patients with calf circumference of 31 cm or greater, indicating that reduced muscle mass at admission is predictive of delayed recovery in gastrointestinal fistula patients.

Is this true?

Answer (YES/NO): YES